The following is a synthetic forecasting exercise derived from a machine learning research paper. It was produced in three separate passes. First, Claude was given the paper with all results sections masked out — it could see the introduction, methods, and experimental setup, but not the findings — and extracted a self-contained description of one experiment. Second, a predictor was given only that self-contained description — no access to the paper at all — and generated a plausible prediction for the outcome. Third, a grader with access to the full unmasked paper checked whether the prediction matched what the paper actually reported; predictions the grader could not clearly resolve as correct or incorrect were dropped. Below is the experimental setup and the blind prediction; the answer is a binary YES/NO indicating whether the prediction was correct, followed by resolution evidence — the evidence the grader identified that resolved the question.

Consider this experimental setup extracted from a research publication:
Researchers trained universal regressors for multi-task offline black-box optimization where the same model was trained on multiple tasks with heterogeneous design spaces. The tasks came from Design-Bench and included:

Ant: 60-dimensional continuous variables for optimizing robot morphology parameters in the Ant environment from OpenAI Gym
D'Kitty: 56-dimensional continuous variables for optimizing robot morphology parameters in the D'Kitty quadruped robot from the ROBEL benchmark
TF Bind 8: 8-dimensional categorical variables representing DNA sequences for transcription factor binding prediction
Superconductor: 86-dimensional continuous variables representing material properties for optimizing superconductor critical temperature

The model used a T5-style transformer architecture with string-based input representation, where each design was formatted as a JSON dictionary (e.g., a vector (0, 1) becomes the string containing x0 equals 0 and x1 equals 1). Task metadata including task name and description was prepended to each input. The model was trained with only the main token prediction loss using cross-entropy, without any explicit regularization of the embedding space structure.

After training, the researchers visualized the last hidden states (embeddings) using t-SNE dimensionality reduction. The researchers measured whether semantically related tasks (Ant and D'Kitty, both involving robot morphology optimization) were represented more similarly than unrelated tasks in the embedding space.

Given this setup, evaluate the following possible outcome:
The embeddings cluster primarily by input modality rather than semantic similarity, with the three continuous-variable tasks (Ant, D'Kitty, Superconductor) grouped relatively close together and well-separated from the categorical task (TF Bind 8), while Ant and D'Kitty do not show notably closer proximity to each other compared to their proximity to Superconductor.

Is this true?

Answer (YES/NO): NO